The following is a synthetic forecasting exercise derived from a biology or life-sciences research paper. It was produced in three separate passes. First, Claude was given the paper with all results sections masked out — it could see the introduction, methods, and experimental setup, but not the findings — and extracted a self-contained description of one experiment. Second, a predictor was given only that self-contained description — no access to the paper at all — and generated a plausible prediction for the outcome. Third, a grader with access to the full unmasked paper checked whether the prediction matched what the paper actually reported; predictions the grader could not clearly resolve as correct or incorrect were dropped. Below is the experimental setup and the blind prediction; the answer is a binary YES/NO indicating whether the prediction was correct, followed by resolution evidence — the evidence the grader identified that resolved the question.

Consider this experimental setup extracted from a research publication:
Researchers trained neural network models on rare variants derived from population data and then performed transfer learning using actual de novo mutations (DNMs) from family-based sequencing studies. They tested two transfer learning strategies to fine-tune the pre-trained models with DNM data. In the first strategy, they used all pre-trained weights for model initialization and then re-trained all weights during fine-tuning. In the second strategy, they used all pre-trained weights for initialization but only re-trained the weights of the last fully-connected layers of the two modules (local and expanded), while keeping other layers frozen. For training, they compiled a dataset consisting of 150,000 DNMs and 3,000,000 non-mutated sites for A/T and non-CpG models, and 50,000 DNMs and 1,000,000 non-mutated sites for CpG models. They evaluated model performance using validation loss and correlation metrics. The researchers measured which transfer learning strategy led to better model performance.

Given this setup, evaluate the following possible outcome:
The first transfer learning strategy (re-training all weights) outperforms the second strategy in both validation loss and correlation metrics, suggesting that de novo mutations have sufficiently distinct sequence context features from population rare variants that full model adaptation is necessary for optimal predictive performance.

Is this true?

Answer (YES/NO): YES